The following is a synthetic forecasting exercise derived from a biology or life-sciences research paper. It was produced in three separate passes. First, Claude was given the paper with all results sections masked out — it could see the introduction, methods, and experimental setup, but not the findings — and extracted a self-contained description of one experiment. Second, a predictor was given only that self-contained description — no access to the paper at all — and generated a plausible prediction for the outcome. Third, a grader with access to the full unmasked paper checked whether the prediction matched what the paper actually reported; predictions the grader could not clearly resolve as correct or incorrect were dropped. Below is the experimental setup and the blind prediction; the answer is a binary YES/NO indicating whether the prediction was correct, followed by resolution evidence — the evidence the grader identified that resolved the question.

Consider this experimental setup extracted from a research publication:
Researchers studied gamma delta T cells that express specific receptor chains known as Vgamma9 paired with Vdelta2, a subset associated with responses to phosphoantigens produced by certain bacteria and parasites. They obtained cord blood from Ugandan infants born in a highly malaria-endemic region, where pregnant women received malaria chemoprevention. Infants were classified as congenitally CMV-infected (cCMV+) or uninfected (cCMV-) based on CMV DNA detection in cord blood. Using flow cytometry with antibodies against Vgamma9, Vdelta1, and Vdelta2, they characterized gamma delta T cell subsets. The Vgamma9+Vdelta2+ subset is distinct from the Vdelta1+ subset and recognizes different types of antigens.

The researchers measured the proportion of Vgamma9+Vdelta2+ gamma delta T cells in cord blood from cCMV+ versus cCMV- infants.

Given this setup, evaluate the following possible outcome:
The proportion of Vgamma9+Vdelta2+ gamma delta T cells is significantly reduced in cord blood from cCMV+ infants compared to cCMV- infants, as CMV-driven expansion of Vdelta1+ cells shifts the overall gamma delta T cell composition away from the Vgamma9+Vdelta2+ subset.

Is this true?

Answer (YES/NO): NO